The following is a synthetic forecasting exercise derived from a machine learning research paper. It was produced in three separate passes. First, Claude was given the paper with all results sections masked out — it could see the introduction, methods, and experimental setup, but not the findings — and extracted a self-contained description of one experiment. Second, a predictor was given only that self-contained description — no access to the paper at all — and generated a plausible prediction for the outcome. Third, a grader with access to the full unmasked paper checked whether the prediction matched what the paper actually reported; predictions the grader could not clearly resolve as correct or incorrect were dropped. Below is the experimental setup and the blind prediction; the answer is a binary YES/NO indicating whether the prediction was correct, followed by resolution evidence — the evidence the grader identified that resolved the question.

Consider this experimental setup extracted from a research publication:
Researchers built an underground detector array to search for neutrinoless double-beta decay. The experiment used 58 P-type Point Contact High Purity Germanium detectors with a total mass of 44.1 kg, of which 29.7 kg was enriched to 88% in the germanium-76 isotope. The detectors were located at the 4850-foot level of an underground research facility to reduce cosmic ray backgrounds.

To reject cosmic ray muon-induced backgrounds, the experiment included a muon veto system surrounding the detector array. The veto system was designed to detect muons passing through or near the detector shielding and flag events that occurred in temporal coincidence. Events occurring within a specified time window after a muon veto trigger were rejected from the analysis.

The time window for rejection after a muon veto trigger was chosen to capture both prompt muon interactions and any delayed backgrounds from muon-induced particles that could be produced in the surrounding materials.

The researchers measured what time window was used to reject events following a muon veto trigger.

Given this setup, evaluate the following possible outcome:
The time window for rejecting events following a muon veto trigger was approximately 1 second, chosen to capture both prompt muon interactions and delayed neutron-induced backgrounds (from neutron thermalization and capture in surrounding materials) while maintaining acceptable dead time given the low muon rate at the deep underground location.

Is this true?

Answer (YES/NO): YES